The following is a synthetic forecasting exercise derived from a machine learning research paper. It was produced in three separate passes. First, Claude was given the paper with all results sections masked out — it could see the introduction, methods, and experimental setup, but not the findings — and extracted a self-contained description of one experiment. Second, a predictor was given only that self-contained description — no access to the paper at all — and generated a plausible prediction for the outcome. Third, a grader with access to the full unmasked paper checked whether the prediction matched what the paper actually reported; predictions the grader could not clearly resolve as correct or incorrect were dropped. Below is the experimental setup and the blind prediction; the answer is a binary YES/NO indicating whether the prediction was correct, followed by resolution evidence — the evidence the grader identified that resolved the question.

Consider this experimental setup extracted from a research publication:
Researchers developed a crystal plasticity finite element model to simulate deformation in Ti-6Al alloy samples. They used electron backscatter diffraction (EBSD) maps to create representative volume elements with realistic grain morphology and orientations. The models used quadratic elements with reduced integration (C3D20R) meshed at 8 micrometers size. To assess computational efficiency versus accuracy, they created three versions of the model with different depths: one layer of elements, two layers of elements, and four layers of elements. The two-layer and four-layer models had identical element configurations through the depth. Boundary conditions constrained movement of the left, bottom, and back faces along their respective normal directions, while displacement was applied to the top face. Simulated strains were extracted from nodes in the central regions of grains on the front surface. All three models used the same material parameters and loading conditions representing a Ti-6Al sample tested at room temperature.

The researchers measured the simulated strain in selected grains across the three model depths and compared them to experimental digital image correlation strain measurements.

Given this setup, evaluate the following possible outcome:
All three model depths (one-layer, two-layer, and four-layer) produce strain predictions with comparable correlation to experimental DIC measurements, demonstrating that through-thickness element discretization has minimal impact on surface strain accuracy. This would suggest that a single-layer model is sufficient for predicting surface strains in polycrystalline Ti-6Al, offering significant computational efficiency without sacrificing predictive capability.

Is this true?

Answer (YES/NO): NO